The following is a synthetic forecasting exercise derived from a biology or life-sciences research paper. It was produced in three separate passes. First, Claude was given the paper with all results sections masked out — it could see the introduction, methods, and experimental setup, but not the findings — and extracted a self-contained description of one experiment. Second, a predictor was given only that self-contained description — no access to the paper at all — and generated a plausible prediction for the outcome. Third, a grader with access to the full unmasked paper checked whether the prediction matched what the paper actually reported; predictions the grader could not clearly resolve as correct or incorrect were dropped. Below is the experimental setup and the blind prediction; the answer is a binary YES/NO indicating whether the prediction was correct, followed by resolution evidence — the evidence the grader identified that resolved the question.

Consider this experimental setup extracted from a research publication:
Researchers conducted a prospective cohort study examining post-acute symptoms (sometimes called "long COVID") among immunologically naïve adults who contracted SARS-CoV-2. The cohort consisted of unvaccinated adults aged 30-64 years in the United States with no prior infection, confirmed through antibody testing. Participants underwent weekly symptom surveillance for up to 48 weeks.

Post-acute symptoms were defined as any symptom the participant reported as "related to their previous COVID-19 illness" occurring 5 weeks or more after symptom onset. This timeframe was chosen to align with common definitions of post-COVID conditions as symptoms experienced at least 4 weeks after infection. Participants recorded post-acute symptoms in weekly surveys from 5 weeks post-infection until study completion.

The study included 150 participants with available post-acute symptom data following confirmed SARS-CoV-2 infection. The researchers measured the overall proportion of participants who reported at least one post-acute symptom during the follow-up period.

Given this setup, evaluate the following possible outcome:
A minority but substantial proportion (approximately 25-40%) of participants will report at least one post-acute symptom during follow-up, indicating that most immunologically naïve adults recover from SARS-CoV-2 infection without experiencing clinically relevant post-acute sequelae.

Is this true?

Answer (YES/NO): YES